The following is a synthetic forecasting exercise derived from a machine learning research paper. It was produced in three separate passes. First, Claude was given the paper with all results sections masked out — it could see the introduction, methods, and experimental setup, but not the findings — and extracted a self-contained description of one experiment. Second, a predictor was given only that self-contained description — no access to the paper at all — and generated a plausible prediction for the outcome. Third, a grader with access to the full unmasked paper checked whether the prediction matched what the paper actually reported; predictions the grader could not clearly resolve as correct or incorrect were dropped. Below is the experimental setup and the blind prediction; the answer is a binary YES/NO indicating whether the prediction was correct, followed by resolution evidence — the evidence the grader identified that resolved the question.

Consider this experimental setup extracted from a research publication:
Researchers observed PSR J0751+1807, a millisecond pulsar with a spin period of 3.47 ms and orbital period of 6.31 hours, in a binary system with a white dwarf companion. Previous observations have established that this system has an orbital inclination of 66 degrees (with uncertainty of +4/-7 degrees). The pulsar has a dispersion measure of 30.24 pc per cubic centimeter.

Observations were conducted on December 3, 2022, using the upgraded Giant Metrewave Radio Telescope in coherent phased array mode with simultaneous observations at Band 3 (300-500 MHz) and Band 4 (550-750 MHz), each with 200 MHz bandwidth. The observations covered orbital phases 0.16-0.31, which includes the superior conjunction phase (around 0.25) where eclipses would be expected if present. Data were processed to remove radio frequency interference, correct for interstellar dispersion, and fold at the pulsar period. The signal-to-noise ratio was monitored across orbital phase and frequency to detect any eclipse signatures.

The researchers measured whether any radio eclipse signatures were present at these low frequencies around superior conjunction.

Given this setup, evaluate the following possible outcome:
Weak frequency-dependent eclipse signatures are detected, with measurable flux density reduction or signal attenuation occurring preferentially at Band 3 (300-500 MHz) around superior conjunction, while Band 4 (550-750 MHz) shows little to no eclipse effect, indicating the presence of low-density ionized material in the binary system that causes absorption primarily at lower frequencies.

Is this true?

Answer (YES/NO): NO